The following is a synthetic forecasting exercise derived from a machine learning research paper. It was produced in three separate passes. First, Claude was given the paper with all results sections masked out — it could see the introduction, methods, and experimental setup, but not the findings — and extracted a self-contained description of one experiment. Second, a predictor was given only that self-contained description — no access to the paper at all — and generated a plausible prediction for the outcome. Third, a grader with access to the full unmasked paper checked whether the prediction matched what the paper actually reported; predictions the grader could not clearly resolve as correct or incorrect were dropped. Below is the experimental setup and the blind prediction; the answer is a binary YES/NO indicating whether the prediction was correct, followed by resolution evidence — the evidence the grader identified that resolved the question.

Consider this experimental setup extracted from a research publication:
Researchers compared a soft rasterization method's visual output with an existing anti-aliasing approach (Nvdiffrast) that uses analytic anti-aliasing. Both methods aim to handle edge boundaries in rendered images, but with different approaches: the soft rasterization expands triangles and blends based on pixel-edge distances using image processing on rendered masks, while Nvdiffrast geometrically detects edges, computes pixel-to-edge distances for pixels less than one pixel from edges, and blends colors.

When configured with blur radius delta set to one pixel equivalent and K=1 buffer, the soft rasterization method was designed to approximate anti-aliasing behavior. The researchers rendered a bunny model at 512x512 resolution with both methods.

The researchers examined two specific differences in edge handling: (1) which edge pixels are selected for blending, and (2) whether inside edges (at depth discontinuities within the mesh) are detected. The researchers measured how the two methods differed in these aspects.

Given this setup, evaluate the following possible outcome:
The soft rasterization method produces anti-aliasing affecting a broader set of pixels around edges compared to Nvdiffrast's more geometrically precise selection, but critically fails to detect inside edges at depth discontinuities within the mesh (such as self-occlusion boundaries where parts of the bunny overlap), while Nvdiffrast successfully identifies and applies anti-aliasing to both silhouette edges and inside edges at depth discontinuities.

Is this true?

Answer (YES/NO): NO